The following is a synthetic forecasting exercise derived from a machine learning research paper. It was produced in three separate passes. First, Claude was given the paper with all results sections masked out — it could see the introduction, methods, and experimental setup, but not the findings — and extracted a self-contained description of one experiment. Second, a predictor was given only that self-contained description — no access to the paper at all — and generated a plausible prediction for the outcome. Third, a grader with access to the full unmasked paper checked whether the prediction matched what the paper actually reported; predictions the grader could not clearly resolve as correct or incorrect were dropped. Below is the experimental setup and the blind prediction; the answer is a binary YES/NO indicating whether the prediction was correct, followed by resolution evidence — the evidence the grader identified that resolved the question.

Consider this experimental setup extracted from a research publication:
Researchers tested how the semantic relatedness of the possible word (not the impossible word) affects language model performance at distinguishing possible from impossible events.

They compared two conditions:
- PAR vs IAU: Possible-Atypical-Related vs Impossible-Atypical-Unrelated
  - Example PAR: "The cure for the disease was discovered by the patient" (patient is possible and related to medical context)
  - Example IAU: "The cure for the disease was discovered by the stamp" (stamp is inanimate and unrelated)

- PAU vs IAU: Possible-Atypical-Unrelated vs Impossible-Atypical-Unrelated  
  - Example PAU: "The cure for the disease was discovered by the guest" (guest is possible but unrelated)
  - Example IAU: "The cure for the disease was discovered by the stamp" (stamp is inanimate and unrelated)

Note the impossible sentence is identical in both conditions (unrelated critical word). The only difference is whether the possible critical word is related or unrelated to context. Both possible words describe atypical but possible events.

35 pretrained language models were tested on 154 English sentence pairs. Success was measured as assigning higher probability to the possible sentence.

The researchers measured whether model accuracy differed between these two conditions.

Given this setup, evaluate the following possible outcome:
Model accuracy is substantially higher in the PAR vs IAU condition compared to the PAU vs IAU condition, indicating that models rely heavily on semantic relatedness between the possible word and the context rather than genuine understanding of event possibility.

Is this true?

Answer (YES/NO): NO